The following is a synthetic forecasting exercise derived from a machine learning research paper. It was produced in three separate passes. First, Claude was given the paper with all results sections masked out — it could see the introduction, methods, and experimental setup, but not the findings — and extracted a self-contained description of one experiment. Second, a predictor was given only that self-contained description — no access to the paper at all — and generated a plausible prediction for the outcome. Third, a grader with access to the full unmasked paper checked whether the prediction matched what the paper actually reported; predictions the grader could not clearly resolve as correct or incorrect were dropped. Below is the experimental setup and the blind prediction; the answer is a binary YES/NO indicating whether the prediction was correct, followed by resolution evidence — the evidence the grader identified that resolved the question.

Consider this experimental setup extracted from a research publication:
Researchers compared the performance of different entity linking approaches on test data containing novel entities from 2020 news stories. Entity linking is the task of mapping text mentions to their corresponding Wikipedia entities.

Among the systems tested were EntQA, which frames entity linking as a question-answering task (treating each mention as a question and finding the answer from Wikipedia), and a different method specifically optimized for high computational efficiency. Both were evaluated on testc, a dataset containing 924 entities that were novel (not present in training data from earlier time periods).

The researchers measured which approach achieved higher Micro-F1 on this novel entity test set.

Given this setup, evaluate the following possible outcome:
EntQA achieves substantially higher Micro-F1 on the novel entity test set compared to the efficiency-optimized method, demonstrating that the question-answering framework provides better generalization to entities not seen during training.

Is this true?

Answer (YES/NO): YES